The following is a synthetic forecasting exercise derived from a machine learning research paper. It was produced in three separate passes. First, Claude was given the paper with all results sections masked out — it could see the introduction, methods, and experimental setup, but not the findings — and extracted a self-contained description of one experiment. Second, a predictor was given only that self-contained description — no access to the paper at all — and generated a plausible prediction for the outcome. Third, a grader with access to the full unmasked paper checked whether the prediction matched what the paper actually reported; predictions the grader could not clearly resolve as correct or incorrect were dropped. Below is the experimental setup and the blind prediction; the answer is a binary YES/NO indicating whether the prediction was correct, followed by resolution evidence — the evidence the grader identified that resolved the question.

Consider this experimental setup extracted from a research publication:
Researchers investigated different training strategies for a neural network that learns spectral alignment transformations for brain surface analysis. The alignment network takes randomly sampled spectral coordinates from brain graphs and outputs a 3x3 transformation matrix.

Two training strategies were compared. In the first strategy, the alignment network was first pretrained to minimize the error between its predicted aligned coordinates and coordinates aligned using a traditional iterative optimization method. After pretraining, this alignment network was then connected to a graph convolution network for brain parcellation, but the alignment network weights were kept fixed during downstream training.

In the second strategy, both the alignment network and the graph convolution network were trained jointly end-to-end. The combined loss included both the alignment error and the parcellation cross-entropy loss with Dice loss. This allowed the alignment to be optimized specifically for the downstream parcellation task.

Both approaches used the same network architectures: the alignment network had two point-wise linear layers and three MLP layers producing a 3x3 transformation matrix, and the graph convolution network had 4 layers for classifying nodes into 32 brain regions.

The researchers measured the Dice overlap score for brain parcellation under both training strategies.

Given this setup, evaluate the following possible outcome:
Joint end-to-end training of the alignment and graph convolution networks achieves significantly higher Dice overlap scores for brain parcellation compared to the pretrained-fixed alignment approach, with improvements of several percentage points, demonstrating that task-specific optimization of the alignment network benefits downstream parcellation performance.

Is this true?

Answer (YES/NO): NO